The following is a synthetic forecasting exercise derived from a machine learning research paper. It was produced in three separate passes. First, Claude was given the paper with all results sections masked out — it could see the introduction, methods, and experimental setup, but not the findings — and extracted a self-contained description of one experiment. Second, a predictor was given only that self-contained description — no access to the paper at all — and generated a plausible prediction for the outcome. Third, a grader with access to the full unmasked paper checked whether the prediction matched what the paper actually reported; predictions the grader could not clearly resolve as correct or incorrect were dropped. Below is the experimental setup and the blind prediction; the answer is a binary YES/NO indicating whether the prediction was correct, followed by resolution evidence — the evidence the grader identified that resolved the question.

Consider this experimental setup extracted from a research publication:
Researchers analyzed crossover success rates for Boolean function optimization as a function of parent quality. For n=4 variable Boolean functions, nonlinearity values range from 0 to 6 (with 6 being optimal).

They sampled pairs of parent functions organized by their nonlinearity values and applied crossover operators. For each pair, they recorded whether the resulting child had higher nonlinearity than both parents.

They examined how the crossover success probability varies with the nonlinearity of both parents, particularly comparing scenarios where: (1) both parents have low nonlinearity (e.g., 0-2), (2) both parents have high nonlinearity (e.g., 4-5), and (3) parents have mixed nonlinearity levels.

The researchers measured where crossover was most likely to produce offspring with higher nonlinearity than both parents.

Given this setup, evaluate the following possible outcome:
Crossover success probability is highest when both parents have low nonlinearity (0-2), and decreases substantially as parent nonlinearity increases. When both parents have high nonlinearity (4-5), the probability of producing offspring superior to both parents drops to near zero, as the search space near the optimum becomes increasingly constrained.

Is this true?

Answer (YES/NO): NO